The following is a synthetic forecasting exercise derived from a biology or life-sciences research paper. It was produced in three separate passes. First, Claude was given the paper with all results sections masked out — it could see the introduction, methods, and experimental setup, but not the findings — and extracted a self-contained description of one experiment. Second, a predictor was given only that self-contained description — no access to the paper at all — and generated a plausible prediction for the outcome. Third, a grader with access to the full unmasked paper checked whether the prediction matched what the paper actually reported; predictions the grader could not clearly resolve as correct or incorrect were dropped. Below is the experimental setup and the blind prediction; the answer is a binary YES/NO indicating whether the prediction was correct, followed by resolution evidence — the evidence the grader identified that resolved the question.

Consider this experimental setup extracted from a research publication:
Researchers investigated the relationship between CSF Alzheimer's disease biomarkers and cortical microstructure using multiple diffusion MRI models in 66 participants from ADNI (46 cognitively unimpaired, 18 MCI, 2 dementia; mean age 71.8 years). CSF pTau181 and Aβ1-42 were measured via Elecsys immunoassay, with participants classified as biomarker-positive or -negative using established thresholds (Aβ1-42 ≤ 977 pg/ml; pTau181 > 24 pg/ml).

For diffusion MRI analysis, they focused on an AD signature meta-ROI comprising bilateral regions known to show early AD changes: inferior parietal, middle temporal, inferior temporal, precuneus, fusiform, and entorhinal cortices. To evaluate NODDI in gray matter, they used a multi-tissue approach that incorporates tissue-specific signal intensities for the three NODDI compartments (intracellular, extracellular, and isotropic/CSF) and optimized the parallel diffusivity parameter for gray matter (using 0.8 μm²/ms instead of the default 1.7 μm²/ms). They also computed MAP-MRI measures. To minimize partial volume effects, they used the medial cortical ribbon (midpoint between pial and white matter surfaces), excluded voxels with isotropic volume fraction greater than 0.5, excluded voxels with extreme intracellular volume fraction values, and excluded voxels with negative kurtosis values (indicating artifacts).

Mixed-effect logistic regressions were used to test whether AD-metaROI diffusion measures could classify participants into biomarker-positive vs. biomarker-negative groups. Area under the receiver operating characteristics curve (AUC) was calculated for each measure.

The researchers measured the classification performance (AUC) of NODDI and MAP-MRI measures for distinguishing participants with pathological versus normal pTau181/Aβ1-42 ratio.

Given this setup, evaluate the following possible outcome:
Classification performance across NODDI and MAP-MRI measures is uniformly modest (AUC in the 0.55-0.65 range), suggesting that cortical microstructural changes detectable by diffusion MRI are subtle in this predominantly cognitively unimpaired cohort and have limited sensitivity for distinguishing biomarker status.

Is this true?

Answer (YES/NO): NO